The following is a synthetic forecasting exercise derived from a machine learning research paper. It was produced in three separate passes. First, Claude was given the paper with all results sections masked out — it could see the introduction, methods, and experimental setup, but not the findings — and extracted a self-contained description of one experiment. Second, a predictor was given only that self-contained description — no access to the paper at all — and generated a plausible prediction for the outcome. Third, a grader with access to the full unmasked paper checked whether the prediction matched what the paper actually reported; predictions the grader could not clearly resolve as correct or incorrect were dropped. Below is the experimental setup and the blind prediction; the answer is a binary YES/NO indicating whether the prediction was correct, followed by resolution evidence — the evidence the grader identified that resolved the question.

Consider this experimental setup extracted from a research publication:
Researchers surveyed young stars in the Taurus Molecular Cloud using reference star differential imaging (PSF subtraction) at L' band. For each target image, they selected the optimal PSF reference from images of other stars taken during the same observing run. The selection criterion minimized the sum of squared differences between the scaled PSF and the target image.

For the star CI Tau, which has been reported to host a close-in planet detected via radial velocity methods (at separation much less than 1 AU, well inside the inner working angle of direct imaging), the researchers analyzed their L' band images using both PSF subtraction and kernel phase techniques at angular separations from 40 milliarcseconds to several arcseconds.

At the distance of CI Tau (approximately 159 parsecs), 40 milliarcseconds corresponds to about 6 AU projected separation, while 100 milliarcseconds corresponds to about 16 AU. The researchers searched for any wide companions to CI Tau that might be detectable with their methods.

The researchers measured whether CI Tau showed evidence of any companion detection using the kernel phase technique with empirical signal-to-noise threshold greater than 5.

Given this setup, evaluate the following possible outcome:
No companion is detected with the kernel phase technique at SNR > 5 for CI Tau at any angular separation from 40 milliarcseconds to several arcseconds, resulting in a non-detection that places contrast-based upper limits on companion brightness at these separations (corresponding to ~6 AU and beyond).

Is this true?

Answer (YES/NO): YES